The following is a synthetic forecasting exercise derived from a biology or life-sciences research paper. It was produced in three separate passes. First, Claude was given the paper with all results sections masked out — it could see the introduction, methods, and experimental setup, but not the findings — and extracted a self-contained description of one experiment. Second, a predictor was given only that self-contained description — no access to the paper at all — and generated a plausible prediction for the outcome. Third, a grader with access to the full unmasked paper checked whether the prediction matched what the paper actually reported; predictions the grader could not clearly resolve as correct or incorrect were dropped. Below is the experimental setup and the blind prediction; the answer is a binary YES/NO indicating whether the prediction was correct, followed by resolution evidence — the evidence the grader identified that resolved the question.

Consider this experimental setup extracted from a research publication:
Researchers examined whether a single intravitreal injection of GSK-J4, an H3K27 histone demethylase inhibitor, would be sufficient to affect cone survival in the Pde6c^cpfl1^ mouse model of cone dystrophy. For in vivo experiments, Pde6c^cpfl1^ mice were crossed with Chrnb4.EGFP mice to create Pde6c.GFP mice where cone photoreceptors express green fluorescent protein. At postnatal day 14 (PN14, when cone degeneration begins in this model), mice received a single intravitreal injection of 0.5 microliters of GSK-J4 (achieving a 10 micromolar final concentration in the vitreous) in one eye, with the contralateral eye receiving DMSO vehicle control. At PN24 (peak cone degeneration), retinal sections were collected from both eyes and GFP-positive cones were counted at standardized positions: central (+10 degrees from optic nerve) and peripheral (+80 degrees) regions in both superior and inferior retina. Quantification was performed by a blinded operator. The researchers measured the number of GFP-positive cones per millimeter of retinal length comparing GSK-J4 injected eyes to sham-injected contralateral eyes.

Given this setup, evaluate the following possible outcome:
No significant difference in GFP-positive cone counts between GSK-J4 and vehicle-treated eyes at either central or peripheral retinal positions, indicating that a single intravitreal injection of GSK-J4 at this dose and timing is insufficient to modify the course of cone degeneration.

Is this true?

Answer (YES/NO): YES